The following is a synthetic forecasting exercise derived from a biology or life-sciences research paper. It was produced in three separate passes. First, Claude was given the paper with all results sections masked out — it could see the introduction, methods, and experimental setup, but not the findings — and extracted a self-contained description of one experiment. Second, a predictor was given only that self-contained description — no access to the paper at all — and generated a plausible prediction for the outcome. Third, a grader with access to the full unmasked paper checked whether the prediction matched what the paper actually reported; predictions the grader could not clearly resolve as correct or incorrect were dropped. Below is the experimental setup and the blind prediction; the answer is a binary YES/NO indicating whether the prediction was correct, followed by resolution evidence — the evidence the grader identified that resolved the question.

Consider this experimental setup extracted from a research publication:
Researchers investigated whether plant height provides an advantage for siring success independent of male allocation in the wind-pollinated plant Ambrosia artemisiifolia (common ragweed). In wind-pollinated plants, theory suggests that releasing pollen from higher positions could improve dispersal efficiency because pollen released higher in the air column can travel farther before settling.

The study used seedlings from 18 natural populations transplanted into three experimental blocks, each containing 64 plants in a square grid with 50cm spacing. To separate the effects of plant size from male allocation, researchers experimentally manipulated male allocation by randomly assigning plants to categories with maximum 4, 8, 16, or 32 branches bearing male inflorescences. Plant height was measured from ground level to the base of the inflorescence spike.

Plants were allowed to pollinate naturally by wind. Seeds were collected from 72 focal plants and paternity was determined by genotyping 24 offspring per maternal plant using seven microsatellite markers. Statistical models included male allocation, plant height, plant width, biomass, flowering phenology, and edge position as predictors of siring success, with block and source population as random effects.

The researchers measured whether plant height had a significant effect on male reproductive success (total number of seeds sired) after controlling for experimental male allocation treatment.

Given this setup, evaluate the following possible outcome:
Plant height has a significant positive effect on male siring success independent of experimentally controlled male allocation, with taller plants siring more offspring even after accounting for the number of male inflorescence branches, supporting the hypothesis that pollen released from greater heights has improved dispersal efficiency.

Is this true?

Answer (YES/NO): NO